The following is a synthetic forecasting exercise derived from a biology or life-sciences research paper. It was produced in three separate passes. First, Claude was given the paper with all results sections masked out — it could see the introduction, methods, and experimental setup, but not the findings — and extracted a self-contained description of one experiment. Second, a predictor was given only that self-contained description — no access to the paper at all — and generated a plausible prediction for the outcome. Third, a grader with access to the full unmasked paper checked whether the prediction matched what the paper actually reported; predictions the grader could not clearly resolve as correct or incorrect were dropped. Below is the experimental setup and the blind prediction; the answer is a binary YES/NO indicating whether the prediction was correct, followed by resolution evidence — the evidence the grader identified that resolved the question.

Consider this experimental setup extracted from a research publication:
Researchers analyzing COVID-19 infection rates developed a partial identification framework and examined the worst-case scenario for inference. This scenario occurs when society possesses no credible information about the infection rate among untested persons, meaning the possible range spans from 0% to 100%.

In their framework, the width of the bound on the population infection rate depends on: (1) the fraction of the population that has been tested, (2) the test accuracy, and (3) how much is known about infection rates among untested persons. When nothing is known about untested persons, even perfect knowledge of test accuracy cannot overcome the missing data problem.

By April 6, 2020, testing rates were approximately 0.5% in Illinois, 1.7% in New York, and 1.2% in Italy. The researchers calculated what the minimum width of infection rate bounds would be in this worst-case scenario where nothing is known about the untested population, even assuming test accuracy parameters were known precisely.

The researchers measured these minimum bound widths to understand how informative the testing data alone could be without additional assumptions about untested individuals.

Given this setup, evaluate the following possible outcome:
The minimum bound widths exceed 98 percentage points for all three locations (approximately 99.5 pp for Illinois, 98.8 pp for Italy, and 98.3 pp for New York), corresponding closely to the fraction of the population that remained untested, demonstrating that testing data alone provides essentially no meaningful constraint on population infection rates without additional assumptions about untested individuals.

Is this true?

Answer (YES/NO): YES